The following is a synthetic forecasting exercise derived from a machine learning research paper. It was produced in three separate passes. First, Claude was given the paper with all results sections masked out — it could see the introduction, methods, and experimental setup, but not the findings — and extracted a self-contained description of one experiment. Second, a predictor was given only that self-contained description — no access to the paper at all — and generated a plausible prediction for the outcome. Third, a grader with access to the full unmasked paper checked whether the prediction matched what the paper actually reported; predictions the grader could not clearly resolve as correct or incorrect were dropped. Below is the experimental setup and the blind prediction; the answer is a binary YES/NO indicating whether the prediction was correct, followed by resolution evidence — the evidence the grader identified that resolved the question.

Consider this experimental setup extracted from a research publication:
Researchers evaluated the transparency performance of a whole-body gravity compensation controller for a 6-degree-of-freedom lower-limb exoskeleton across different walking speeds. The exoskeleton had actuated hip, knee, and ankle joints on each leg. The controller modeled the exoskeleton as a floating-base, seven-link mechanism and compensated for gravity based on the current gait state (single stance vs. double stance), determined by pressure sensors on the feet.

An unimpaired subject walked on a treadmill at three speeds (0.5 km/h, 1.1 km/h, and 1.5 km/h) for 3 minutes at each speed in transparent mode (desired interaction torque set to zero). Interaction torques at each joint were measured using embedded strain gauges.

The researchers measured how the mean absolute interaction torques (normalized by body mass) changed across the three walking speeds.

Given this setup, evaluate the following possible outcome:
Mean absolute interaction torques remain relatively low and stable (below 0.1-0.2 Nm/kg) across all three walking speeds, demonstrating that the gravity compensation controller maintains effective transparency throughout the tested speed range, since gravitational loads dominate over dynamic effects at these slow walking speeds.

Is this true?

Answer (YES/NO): NO